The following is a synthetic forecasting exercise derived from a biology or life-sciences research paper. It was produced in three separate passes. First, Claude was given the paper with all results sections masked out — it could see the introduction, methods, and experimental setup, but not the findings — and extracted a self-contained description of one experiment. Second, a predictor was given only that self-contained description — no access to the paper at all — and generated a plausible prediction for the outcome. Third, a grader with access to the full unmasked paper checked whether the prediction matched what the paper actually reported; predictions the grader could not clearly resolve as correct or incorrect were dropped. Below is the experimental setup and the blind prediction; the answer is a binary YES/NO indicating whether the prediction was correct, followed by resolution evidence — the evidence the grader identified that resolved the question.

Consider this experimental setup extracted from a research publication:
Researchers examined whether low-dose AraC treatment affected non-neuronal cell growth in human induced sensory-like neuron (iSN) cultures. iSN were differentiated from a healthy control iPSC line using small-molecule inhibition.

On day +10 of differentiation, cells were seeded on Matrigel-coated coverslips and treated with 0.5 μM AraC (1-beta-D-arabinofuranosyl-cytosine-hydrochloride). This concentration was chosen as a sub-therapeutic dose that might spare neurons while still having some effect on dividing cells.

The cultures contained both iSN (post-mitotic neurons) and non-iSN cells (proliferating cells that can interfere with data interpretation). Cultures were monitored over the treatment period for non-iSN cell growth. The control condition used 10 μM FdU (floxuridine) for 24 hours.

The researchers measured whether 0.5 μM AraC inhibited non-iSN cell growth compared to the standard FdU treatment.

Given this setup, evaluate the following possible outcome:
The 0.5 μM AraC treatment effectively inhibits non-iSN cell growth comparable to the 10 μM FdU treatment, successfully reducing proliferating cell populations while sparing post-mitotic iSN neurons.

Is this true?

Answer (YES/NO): NO